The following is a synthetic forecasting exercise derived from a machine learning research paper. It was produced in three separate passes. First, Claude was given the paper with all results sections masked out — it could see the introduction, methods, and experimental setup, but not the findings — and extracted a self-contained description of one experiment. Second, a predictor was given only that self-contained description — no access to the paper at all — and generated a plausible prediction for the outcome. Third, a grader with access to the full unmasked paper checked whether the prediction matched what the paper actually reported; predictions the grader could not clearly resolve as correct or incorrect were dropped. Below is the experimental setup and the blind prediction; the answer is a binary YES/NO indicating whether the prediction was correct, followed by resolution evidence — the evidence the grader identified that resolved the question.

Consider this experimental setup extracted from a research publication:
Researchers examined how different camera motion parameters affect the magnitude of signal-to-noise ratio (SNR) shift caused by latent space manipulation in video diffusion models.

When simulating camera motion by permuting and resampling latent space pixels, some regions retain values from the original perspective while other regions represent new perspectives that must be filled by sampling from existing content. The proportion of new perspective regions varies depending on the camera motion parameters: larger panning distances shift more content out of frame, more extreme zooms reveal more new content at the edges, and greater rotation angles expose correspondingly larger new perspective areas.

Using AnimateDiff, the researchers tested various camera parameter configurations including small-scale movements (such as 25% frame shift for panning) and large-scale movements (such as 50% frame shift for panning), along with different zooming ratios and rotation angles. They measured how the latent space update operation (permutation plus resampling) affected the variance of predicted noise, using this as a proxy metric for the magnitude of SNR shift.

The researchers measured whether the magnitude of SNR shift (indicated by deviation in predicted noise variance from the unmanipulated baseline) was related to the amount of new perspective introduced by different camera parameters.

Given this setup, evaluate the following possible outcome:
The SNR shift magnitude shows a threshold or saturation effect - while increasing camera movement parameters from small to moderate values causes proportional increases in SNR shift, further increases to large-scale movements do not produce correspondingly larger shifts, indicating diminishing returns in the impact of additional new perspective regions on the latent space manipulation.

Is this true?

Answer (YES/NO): NO